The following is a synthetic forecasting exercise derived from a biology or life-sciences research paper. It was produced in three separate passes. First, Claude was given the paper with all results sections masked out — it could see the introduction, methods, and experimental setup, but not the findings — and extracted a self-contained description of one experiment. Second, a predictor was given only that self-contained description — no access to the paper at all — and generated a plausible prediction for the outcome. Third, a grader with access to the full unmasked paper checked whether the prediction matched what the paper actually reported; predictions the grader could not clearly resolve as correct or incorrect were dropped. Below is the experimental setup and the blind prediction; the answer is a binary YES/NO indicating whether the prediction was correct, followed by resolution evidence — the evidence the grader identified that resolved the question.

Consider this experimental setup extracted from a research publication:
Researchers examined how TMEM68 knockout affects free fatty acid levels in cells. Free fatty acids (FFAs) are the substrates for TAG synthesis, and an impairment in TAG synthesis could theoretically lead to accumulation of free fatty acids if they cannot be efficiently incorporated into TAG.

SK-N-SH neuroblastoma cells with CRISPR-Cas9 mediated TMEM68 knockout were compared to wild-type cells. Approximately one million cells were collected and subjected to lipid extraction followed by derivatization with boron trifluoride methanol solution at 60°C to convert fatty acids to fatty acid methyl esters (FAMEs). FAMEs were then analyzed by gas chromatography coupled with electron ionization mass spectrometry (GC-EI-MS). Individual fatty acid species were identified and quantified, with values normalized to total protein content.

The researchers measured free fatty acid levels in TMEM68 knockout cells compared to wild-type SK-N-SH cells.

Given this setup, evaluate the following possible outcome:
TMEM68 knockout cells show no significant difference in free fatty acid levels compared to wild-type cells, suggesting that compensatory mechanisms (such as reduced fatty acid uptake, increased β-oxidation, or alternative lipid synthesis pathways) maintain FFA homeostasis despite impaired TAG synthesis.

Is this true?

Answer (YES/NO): NO